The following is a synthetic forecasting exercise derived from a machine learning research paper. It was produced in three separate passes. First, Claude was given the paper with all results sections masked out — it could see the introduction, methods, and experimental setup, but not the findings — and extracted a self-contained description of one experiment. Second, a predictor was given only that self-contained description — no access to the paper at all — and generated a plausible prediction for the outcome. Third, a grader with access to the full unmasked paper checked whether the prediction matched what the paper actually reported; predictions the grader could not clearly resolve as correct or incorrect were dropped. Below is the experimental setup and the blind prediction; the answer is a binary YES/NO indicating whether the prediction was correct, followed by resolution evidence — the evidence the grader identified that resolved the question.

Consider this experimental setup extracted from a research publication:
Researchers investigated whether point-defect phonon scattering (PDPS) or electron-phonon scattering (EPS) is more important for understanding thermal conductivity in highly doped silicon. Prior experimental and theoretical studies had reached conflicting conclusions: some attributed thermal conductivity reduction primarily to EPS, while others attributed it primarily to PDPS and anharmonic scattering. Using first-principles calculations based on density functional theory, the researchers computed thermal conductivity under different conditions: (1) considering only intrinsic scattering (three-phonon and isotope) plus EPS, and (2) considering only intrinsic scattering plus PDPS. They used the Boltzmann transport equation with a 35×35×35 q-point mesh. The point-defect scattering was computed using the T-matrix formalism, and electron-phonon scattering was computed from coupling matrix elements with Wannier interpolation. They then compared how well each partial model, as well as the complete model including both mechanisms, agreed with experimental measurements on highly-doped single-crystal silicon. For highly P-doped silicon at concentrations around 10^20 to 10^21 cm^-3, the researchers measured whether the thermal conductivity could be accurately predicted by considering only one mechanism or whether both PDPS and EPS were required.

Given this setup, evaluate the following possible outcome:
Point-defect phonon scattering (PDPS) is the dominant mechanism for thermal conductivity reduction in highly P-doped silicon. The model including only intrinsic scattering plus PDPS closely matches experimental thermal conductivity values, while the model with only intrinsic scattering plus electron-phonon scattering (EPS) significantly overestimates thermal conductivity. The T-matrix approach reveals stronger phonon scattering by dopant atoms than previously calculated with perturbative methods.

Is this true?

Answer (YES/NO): NO